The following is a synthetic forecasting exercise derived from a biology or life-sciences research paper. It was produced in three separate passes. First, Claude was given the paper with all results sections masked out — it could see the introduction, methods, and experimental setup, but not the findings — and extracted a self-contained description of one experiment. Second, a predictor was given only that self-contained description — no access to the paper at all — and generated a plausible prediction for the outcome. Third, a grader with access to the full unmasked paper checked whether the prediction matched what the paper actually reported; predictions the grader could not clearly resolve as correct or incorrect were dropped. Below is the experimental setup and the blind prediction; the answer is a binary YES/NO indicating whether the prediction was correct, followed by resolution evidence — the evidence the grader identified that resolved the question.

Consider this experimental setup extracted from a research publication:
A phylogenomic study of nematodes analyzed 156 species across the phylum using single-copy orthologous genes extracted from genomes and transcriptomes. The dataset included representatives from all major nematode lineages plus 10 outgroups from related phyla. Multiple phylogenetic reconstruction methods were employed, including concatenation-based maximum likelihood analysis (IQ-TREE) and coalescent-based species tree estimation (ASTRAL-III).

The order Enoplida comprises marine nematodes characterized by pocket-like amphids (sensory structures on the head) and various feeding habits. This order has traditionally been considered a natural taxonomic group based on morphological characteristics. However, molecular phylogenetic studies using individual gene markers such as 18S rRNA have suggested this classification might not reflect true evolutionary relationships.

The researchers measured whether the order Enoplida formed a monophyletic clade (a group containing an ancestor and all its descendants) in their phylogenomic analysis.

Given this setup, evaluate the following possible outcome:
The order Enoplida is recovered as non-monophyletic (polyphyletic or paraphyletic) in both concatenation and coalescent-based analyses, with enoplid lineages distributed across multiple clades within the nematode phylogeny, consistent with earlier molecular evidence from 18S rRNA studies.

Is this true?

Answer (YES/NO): NO